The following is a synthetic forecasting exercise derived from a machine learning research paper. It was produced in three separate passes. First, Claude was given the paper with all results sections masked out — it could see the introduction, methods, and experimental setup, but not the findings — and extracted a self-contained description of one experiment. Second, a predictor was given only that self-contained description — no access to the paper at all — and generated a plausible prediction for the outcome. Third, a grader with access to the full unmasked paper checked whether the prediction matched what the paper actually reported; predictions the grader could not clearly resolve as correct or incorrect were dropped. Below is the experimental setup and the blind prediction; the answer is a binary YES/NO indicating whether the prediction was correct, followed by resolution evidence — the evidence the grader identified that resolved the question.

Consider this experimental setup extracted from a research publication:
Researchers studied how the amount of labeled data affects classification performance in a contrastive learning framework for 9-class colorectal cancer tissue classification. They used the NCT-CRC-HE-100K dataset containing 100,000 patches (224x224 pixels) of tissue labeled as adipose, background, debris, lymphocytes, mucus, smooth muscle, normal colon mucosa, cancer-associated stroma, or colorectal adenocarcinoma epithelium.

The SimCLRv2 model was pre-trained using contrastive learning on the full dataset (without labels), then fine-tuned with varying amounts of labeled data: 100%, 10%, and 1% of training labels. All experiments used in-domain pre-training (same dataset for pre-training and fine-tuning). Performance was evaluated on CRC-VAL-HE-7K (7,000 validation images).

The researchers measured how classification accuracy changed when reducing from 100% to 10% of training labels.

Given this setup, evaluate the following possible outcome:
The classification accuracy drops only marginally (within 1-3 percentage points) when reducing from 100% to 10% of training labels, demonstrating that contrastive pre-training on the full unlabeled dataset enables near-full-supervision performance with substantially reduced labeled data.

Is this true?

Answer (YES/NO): YES